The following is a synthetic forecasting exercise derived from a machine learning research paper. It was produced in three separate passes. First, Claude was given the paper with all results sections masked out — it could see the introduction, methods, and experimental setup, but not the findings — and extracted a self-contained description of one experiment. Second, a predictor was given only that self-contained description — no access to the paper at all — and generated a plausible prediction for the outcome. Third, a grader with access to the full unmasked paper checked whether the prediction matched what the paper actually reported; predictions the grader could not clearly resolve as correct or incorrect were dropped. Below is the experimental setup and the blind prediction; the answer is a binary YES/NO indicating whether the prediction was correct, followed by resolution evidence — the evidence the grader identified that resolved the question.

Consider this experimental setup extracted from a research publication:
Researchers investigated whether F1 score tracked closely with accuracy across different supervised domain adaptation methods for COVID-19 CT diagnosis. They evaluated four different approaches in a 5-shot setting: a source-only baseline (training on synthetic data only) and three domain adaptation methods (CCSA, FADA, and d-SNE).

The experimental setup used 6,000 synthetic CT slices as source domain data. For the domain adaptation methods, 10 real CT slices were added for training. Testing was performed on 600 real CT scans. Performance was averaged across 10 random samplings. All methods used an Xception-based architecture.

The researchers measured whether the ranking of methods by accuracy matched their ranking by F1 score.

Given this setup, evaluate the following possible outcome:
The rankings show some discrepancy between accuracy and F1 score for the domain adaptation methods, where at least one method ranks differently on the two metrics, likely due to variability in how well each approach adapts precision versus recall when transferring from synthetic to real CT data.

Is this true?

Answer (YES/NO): NO